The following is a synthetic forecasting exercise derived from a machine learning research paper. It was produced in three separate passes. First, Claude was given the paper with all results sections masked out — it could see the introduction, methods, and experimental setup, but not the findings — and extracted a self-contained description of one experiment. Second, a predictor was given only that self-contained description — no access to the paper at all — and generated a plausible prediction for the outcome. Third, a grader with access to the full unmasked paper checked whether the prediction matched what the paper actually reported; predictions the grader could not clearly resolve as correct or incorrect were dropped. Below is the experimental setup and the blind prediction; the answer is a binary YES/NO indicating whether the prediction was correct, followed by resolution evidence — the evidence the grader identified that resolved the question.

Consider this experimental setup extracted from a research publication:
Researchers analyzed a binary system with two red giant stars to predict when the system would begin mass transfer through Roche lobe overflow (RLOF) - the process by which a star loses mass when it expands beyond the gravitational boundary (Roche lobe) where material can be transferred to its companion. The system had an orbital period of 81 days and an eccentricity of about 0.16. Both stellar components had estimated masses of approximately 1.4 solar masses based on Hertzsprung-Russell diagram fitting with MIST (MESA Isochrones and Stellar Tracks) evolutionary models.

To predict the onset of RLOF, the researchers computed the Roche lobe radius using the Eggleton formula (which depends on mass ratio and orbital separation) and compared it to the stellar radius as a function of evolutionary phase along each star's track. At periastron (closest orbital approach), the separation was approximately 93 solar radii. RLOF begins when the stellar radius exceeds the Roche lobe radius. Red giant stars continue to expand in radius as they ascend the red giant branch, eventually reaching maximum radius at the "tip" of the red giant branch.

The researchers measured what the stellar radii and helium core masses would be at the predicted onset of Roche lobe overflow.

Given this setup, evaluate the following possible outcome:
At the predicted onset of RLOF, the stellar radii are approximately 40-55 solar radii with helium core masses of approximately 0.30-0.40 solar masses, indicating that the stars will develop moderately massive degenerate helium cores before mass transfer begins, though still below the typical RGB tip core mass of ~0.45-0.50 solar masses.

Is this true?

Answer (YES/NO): NO